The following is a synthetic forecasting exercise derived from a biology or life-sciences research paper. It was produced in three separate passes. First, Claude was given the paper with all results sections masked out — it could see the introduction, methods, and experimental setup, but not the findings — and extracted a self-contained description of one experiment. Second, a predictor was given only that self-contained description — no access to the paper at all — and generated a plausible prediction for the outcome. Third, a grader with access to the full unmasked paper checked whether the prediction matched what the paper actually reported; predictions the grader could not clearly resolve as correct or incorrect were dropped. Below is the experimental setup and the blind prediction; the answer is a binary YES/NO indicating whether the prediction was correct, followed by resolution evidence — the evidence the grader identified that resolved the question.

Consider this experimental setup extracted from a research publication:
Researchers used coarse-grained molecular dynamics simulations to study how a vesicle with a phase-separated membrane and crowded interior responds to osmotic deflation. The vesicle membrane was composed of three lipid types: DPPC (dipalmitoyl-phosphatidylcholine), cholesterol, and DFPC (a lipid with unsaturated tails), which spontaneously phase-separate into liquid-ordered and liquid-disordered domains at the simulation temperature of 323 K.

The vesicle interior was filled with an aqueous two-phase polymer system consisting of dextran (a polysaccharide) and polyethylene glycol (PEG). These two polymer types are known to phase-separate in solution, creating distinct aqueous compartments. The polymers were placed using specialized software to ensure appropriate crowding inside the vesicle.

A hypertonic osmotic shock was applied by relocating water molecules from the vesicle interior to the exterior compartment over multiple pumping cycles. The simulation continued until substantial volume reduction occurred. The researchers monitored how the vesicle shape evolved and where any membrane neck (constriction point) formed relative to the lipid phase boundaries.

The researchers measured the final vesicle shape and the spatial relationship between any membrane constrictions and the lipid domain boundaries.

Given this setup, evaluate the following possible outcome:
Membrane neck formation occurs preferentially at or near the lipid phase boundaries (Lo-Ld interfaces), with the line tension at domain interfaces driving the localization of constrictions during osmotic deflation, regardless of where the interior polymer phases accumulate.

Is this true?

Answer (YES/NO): YES